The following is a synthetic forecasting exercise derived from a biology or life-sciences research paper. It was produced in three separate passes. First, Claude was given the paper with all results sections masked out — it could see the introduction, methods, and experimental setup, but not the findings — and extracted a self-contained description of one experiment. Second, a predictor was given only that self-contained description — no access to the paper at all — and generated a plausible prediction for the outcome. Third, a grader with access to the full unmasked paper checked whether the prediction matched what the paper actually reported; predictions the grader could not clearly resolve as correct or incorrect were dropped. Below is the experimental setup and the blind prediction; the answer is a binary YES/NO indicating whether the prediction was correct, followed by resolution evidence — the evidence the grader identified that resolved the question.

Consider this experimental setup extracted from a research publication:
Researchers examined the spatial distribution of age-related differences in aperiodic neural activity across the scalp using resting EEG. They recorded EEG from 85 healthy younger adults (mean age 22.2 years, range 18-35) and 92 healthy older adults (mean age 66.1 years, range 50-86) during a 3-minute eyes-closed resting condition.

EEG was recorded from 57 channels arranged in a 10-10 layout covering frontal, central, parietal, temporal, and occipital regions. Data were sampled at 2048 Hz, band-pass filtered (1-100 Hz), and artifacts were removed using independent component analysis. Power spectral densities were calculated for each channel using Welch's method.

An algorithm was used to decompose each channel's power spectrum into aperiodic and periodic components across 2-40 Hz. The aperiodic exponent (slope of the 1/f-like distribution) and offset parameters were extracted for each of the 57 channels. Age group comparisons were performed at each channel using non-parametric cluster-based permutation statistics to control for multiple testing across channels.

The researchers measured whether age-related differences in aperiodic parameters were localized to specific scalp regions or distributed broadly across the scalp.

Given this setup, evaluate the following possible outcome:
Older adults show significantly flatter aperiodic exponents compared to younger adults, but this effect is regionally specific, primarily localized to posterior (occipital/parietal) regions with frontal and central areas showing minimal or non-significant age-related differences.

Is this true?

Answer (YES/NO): NO